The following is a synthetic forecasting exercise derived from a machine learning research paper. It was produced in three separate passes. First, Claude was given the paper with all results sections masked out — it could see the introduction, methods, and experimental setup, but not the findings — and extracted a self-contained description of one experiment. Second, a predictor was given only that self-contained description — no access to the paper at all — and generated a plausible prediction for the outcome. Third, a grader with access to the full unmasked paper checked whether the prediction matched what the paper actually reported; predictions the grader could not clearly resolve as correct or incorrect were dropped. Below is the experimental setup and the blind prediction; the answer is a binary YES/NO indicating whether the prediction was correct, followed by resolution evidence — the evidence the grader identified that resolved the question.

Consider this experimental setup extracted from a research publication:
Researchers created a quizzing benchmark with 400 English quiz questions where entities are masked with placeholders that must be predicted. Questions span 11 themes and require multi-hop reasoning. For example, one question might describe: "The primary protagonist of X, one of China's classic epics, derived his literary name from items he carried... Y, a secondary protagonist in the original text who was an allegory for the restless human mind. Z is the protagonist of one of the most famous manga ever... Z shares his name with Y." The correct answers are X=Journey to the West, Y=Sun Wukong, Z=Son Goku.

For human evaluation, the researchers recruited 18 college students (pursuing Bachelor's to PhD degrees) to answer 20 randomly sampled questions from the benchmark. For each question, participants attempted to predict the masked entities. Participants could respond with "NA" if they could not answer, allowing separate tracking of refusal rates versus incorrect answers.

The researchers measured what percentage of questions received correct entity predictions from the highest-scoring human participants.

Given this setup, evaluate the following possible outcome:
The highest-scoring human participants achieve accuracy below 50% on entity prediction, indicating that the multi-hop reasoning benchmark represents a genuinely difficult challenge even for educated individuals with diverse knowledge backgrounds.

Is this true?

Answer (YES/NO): YES